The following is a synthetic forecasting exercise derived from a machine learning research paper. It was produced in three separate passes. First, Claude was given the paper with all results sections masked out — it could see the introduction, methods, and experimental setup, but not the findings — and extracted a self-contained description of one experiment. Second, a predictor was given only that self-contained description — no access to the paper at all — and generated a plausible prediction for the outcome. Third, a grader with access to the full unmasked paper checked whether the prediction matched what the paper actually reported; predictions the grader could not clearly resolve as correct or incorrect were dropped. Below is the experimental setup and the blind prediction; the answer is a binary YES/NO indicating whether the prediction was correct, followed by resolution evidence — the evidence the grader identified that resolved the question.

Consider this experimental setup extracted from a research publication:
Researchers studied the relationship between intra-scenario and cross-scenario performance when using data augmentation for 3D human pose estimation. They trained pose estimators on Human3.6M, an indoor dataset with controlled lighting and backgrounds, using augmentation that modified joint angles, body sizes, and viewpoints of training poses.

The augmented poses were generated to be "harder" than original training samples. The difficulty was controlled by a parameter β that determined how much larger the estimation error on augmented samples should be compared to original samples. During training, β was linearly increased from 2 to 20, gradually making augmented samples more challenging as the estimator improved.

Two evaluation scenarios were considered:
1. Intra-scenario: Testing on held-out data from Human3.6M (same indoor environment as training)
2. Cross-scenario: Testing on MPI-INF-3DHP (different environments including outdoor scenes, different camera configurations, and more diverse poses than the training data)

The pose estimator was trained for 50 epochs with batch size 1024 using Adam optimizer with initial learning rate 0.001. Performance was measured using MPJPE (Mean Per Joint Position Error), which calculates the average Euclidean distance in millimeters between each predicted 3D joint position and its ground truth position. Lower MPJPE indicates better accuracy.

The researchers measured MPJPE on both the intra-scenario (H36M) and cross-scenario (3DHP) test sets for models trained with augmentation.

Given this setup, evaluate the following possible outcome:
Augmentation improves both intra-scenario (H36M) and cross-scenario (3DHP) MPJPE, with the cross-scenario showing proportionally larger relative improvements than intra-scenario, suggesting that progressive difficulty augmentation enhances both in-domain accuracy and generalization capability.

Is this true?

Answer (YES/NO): YES